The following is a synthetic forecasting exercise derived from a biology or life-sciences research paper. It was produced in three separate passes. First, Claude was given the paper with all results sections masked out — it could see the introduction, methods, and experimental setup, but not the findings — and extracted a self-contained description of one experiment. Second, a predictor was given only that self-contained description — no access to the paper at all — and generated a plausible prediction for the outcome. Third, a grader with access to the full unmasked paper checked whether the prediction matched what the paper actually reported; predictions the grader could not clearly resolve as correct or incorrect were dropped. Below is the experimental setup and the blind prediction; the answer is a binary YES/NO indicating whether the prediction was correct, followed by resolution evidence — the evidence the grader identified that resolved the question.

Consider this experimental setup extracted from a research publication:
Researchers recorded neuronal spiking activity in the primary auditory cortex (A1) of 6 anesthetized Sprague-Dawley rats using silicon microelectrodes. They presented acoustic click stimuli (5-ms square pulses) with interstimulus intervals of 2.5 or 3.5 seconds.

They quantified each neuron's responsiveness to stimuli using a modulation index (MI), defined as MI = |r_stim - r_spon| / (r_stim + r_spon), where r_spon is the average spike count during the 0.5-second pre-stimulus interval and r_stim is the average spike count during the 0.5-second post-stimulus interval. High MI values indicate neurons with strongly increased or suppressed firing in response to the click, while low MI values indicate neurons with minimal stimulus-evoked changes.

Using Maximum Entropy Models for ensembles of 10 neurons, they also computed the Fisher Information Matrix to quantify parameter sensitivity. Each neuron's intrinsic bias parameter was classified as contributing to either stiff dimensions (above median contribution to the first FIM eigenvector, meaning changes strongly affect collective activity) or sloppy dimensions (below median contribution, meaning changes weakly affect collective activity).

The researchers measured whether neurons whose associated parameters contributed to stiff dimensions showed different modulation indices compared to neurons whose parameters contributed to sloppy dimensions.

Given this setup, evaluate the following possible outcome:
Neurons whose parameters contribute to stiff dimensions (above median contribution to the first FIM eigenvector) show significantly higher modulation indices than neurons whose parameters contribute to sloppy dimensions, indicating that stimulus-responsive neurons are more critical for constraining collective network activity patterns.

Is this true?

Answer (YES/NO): NO